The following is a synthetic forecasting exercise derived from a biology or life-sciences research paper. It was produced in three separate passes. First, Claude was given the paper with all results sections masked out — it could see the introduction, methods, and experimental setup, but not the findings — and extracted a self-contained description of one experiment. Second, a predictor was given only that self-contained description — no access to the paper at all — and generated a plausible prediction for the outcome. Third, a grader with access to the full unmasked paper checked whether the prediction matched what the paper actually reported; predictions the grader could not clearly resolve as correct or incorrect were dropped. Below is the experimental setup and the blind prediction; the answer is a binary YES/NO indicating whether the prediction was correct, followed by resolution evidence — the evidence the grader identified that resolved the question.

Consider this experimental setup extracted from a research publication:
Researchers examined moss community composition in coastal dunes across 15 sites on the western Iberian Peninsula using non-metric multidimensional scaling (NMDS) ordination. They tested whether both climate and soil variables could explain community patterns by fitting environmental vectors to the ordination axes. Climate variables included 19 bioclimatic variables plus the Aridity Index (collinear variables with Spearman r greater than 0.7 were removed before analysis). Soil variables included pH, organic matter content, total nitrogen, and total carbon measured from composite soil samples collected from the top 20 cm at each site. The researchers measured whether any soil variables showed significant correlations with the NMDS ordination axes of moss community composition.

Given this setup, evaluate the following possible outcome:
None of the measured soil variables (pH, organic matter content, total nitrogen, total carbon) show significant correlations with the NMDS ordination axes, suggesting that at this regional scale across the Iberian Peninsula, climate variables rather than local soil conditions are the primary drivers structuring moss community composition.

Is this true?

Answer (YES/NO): YES